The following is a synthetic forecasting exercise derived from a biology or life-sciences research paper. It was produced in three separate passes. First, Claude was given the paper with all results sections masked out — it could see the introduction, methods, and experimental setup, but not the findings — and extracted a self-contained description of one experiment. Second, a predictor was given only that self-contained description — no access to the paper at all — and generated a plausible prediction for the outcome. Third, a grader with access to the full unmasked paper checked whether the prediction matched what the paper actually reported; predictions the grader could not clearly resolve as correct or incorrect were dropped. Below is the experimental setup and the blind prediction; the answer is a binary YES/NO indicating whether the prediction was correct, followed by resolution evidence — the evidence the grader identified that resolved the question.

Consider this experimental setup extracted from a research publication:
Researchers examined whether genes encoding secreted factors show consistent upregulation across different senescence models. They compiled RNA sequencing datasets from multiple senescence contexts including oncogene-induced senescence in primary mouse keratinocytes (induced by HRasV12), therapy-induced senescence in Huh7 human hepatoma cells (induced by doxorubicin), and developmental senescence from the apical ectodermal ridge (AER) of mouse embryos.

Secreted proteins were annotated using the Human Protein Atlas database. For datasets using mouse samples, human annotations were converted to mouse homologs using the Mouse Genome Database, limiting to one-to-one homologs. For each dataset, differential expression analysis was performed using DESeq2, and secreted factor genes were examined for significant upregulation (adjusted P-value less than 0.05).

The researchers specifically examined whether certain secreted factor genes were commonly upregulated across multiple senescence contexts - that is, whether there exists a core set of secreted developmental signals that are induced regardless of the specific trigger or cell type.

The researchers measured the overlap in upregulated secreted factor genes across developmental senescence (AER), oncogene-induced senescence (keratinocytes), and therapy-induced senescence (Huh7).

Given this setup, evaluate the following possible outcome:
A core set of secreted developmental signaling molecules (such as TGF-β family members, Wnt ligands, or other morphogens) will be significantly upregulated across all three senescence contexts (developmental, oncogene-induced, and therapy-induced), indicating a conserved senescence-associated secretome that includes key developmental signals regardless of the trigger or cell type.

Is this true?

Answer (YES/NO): YES